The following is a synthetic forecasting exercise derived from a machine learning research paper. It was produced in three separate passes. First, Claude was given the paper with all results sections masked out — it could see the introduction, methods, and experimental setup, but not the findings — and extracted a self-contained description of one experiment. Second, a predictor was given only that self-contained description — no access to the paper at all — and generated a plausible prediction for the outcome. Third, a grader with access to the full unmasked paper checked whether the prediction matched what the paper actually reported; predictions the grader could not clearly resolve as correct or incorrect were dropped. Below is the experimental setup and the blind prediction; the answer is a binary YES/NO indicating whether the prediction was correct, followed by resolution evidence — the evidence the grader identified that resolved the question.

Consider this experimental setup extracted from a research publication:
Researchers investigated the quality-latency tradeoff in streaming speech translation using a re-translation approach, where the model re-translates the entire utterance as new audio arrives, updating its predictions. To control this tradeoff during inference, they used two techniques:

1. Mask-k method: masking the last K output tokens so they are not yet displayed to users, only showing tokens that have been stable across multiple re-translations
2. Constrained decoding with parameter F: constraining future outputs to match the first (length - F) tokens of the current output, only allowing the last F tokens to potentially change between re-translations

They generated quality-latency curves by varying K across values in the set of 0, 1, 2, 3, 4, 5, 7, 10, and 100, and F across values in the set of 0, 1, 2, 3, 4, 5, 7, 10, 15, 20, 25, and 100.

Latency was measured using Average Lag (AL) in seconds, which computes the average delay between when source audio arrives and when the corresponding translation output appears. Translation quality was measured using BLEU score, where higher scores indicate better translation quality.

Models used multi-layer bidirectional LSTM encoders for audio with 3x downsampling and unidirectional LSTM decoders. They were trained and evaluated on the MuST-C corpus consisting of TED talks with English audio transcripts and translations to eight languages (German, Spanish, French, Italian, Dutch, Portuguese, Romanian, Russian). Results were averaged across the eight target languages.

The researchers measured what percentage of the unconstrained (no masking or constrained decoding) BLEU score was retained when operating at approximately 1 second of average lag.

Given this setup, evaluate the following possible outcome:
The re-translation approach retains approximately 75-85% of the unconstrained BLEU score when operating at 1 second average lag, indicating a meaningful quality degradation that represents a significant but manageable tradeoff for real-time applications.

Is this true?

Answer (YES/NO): NO